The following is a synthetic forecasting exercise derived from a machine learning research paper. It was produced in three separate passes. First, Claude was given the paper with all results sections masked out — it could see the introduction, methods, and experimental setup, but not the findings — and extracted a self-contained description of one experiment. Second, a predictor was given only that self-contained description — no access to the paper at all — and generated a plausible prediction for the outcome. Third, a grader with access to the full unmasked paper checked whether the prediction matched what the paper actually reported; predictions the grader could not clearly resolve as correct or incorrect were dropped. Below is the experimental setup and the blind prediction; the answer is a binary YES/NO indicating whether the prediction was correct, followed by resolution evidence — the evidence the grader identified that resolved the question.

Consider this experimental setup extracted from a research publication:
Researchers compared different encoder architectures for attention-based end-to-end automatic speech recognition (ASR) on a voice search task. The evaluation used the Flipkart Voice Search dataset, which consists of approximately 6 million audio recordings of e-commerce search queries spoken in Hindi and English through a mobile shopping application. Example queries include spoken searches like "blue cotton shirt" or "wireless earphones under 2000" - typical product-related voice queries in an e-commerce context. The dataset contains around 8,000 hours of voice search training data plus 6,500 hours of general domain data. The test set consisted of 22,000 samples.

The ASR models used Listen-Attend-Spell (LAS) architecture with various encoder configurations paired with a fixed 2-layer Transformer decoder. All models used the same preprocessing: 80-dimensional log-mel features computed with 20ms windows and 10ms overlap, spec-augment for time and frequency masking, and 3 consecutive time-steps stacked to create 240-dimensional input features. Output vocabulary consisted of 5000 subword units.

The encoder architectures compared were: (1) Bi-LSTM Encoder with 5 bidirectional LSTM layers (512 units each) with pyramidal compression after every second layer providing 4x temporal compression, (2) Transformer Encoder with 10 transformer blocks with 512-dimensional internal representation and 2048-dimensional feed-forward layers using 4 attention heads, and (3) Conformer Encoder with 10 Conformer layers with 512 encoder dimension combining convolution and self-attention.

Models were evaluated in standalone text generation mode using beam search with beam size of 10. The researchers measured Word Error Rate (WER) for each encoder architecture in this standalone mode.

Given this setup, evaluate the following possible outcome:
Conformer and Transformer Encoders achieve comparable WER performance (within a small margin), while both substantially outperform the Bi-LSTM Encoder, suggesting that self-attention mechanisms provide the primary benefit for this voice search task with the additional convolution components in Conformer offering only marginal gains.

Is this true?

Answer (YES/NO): NO